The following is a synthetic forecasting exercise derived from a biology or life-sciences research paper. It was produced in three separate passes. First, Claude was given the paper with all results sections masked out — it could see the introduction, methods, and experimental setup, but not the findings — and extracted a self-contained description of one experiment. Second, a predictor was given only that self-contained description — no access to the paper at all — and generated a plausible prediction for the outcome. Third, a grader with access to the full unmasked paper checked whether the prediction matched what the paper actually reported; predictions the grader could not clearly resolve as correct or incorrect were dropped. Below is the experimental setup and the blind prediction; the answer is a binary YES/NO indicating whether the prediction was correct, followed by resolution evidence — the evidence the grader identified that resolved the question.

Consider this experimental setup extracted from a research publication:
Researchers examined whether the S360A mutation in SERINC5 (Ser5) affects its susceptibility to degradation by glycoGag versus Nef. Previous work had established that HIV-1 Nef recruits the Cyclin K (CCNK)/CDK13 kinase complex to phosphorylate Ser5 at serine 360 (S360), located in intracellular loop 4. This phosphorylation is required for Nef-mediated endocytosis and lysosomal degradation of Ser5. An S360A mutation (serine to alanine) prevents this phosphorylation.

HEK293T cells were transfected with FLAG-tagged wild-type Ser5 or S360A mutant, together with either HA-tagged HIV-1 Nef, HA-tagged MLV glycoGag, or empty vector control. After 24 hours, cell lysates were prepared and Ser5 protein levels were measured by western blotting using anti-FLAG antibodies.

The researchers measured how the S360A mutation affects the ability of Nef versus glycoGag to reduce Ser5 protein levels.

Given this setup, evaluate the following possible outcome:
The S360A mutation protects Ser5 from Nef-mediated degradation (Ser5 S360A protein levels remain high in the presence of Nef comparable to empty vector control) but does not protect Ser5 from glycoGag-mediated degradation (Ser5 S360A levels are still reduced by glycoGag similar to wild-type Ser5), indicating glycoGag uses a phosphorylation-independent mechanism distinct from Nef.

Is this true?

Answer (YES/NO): YES